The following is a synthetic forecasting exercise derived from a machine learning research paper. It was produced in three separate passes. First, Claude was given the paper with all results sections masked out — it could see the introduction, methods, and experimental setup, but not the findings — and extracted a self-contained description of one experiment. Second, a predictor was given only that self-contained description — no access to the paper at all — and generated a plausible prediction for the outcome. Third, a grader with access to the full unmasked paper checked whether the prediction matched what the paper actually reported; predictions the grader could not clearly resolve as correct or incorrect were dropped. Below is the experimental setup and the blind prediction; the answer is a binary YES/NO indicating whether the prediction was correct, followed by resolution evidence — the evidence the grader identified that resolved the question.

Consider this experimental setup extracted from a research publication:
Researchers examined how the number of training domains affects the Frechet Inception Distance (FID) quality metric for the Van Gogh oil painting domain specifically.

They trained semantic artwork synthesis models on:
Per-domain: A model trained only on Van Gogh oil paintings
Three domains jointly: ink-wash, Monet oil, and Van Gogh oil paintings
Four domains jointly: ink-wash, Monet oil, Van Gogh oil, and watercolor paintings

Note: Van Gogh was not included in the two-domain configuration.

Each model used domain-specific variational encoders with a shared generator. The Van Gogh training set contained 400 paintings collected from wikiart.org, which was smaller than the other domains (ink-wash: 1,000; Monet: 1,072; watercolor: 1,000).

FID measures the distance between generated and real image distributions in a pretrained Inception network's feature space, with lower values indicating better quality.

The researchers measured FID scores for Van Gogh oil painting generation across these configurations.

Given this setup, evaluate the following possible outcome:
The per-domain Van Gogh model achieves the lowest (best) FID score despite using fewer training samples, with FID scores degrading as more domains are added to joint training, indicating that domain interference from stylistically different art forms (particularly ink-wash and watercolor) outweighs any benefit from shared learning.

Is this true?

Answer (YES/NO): NO